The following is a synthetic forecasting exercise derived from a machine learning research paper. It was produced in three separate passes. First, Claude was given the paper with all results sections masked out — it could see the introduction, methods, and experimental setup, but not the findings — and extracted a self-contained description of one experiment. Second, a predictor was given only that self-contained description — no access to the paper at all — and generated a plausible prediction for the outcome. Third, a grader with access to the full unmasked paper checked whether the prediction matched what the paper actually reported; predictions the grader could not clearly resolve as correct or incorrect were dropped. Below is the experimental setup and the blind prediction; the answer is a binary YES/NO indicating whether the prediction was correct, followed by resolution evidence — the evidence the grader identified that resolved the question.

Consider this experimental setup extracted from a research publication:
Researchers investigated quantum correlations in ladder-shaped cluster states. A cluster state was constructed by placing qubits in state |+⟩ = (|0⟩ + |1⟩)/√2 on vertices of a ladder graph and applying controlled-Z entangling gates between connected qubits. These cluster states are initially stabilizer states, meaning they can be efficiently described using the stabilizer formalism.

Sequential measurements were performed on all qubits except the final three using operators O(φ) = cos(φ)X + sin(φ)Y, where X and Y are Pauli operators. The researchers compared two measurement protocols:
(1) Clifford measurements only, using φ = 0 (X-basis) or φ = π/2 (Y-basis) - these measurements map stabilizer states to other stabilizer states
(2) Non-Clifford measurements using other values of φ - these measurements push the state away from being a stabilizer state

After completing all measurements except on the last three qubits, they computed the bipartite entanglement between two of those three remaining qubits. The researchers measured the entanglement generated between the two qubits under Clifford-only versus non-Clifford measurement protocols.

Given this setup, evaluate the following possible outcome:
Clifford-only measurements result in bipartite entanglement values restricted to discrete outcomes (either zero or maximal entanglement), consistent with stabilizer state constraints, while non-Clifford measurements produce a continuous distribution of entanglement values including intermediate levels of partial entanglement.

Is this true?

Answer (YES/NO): NO